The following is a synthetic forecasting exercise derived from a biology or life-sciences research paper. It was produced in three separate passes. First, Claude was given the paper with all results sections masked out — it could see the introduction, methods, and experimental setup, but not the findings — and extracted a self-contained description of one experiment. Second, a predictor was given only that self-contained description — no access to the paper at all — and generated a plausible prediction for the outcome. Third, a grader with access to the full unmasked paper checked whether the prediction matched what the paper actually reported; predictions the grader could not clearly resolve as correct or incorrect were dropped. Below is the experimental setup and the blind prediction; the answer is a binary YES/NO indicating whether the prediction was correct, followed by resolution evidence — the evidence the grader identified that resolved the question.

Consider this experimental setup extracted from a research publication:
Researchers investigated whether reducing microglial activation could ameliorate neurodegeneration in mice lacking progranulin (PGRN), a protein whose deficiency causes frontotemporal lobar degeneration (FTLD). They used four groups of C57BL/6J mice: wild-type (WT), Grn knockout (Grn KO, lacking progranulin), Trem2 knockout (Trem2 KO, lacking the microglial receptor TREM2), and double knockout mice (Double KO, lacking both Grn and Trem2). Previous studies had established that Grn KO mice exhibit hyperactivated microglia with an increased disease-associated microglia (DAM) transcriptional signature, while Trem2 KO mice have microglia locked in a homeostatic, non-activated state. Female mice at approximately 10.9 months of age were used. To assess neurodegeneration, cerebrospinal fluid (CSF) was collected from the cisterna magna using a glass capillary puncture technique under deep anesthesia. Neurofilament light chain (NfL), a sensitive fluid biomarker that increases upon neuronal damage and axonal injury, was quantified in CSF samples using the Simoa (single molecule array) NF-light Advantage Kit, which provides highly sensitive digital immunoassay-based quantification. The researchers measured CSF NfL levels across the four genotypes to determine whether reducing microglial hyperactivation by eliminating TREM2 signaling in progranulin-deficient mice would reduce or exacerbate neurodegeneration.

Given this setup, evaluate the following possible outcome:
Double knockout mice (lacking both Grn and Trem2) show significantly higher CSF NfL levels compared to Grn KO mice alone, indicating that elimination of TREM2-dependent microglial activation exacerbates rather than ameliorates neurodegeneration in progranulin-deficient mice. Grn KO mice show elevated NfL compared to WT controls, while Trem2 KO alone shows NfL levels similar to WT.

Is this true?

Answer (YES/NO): YES